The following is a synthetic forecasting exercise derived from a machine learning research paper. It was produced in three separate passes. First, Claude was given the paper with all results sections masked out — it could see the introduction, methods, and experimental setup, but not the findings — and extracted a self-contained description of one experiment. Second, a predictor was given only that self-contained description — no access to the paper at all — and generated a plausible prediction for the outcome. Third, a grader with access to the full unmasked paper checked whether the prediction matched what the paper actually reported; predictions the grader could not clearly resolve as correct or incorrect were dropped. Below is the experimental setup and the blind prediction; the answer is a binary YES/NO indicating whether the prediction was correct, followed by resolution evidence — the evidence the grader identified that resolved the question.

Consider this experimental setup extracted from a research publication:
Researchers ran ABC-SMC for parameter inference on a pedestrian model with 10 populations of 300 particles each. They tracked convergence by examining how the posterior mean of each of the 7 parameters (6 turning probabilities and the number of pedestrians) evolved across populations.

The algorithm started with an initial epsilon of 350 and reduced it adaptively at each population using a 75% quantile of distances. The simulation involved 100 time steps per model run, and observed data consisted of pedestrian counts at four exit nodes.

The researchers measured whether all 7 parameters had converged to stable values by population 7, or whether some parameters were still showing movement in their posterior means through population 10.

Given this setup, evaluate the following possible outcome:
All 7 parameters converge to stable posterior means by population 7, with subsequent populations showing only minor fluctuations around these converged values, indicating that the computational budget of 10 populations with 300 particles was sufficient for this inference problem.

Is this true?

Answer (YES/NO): NO